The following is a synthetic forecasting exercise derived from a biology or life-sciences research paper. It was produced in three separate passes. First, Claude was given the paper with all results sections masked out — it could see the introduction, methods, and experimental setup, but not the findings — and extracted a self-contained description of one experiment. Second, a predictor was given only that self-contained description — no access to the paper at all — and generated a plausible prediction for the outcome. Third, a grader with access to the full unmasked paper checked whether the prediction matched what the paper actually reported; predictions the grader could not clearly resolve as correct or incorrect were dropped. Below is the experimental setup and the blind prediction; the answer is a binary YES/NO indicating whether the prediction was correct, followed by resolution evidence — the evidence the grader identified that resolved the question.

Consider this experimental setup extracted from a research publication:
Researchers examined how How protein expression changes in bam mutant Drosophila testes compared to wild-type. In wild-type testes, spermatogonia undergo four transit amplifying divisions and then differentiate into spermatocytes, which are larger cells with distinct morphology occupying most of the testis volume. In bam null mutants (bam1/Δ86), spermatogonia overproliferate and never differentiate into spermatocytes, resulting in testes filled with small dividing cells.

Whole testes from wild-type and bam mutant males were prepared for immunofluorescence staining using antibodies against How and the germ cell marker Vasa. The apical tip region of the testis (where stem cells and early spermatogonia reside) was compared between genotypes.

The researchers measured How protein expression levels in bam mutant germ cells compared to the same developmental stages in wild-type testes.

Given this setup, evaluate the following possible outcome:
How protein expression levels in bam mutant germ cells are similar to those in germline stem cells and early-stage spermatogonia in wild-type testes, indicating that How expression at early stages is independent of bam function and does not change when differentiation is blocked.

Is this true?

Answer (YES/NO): YES